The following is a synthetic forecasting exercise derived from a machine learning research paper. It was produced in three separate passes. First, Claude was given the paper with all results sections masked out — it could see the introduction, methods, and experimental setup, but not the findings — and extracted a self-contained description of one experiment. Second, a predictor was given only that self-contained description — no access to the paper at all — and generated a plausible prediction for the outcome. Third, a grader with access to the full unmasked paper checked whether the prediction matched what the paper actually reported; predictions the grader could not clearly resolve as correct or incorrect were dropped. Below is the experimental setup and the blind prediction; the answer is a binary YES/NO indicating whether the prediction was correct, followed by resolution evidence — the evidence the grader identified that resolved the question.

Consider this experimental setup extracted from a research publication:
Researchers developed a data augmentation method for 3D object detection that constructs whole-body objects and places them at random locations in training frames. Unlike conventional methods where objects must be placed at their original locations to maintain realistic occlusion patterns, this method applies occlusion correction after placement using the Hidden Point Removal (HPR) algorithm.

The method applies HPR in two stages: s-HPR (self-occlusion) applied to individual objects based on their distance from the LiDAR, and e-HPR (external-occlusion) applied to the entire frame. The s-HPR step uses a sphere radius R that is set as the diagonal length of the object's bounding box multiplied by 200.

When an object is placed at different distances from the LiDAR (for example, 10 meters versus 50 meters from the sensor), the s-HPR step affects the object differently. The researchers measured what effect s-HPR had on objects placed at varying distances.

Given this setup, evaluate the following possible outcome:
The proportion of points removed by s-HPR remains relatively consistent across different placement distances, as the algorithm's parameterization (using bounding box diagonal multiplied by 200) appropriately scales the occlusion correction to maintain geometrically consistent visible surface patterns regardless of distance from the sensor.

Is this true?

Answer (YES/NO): NO